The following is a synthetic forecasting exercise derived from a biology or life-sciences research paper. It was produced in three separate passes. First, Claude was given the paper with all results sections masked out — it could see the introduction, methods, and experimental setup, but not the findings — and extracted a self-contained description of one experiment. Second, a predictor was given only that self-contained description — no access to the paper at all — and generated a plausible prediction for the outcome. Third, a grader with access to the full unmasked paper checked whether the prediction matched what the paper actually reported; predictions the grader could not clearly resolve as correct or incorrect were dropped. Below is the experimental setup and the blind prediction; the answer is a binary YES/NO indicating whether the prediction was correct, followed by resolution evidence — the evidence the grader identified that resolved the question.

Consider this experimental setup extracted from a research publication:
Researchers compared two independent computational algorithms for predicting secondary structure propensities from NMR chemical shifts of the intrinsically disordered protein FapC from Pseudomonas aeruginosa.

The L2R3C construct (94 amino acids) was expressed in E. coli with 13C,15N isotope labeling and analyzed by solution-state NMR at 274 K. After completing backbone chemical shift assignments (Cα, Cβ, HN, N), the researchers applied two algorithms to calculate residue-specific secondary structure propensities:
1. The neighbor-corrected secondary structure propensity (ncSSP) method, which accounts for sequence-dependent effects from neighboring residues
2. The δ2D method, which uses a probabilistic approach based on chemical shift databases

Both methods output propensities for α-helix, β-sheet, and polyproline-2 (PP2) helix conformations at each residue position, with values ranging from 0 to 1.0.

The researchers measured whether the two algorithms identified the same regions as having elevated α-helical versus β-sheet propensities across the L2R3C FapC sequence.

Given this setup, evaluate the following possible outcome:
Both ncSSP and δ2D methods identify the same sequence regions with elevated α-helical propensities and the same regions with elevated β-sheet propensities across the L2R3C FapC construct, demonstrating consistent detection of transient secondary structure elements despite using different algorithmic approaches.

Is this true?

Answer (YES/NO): YES